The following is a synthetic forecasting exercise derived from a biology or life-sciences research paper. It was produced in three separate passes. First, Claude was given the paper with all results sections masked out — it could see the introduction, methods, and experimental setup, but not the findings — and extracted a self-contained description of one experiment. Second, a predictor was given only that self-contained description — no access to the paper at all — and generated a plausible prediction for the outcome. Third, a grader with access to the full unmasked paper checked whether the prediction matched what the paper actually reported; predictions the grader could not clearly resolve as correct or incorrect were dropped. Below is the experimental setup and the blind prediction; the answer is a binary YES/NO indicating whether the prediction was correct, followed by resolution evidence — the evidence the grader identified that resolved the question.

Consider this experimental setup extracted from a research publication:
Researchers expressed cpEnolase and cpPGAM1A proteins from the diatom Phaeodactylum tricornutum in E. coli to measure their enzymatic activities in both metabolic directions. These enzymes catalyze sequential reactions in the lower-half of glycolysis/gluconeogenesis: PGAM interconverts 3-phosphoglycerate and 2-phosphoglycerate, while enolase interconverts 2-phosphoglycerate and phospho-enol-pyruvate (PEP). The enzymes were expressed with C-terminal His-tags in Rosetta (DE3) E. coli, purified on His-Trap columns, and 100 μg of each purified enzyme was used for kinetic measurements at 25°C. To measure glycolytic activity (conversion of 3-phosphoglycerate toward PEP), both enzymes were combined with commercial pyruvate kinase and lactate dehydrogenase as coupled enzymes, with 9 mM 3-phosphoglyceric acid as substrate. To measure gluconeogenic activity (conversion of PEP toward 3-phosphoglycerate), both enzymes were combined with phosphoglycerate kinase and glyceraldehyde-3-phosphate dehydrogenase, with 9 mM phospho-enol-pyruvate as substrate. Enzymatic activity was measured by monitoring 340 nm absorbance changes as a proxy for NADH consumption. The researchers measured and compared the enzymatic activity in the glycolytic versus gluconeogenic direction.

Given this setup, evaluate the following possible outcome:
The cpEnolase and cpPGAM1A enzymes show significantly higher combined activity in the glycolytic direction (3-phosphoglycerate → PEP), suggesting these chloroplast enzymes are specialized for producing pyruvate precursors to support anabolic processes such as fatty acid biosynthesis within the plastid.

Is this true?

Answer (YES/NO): YES